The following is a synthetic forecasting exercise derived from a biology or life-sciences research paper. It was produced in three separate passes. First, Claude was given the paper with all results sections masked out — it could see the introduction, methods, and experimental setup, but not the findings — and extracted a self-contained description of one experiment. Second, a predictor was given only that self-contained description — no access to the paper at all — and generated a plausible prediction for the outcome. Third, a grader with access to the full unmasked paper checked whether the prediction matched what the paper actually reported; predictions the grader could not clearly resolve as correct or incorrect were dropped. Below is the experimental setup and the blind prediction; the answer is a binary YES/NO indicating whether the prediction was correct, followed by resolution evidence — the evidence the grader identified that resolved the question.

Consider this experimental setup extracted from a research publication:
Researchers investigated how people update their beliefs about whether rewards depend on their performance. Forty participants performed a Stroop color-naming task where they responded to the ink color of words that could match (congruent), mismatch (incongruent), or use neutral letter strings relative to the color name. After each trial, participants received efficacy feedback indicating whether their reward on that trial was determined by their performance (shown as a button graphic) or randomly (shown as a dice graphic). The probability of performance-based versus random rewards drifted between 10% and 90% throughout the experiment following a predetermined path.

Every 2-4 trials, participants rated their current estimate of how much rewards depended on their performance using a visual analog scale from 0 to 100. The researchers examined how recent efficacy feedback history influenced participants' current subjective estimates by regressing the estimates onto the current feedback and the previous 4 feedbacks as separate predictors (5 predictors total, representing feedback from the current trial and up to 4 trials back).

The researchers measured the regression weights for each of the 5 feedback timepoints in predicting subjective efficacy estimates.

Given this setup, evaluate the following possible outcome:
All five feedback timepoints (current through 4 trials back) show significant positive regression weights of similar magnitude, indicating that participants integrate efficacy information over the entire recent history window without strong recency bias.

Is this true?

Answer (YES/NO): NO